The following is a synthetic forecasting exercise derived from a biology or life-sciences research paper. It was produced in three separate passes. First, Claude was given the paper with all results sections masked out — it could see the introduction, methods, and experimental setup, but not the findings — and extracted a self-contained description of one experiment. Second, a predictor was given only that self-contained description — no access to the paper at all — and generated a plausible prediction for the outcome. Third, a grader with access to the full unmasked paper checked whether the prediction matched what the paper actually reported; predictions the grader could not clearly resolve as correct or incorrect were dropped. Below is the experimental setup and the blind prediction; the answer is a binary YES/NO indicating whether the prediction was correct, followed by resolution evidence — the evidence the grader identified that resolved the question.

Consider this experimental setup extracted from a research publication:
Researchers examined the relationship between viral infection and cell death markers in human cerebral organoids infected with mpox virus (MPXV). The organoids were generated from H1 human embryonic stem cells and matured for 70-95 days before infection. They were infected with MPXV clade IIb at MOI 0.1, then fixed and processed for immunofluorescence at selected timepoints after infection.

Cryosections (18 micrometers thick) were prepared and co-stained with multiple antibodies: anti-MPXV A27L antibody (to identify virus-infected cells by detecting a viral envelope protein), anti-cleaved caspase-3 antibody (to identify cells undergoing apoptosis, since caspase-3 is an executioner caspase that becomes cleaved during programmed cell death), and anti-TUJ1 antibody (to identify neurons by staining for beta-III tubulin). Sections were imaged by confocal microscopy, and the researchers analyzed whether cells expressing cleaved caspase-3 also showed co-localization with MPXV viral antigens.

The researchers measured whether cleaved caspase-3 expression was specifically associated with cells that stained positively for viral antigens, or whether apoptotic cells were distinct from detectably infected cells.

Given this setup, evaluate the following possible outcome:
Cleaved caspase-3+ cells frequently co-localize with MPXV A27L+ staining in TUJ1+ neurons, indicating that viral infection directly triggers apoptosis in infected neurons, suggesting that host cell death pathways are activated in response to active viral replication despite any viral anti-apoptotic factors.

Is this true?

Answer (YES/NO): NO